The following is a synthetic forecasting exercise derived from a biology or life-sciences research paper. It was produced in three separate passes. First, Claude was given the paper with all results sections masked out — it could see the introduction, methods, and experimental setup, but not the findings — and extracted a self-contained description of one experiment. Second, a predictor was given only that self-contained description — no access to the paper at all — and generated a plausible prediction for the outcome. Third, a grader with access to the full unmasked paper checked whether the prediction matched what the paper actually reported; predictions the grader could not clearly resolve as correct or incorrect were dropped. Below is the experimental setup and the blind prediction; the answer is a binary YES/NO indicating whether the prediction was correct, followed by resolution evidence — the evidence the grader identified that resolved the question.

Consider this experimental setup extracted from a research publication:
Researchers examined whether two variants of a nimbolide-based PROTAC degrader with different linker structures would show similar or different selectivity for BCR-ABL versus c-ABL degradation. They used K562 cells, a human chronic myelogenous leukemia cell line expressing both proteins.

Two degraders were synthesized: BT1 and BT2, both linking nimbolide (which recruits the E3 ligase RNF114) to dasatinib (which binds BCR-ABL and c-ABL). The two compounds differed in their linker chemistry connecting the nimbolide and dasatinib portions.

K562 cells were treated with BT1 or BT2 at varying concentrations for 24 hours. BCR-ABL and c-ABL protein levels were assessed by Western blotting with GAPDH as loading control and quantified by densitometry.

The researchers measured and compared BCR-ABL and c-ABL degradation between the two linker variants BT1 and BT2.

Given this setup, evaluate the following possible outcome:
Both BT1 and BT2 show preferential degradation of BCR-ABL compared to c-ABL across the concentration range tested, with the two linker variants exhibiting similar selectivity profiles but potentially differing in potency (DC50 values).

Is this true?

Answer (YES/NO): YES